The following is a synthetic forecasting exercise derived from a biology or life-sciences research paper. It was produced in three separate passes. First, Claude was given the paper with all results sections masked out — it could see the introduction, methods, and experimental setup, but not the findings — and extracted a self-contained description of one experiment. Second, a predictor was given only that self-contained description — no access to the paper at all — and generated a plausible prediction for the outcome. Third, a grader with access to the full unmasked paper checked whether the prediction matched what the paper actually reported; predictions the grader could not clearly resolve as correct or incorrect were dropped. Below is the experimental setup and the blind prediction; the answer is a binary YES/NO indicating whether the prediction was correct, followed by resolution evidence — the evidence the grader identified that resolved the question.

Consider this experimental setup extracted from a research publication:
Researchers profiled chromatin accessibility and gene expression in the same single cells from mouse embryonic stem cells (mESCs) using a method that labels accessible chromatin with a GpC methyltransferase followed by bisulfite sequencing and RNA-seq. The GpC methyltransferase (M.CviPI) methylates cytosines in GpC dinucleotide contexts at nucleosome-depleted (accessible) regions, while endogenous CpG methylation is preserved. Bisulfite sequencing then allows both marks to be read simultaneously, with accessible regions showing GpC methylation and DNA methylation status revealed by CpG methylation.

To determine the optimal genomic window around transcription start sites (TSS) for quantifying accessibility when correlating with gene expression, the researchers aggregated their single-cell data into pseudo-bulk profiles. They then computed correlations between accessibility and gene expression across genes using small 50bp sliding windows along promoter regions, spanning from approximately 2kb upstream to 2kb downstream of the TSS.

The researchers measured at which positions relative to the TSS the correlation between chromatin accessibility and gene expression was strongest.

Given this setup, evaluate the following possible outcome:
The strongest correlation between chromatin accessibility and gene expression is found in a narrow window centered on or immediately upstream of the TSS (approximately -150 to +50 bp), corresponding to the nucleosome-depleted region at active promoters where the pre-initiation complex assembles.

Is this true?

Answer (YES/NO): NO